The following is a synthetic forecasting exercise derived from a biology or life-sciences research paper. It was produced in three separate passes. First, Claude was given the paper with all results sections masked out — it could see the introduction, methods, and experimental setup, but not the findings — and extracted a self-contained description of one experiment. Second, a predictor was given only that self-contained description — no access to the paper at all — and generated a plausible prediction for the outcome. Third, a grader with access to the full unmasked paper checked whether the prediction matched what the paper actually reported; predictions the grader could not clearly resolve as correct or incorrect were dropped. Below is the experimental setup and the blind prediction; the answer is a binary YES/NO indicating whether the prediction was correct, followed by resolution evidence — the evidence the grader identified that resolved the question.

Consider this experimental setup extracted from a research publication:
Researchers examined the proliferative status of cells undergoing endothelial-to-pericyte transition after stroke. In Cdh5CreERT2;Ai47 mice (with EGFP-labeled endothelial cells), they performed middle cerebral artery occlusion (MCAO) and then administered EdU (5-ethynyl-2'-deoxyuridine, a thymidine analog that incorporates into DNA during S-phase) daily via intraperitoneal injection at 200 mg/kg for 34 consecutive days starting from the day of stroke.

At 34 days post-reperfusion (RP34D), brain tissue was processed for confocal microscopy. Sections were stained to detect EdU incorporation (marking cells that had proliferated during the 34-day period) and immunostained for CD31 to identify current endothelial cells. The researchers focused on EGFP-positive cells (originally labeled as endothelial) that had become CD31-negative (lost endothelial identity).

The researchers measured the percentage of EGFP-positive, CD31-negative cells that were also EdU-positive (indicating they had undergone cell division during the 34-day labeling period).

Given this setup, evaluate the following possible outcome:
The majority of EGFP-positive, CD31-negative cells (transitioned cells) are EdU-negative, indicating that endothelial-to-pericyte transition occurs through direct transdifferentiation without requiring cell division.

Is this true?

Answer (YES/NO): YES